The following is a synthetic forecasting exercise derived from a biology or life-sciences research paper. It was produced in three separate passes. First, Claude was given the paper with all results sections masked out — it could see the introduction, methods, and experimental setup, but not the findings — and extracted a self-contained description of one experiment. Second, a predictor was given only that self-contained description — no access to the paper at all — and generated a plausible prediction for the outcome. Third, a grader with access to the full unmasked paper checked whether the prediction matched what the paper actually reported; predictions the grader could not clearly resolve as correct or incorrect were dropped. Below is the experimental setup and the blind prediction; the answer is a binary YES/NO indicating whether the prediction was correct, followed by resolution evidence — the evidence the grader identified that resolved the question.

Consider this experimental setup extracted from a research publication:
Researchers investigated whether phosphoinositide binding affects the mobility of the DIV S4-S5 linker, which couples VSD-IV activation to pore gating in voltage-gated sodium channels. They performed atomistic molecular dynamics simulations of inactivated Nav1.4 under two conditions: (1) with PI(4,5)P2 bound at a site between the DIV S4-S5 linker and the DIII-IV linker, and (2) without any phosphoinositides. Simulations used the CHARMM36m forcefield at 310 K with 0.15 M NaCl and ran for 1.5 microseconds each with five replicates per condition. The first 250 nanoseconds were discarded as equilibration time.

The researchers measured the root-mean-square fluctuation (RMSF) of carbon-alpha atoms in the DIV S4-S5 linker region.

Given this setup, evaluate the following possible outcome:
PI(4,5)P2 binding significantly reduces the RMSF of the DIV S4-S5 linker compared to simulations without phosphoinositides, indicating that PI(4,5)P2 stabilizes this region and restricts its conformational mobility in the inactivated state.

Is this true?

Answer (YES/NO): YES